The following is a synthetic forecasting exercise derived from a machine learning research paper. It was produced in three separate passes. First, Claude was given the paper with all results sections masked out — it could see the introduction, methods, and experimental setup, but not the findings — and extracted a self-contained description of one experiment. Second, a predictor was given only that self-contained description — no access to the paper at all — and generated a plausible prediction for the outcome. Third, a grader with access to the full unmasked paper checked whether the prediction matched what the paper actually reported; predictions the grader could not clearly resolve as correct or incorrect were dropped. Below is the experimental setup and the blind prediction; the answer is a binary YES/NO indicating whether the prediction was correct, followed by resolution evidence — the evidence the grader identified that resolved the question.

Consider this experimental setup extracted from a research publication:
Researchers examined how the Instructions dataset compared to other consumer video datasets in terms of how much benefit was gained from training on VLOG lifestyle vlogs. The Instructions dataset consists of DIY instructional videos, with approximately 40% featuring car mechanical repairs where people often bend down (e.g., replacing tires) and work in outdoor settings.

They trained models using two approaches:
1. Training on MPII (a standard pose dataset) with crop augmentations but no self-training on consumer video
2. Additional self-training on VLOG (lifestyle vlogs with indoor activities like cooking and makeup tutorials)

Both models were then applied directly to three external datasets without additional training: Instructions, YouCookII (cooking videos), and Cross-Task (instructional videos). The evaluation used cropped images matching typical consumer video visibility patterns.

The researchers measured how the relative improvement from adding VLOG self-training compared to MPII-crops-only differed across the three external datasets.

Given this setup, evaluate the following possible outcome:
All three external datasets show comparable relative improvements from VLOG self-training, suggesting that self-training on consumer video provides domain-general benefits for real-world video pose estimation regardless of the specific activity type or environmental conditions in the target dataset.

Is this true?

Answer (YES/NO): NO